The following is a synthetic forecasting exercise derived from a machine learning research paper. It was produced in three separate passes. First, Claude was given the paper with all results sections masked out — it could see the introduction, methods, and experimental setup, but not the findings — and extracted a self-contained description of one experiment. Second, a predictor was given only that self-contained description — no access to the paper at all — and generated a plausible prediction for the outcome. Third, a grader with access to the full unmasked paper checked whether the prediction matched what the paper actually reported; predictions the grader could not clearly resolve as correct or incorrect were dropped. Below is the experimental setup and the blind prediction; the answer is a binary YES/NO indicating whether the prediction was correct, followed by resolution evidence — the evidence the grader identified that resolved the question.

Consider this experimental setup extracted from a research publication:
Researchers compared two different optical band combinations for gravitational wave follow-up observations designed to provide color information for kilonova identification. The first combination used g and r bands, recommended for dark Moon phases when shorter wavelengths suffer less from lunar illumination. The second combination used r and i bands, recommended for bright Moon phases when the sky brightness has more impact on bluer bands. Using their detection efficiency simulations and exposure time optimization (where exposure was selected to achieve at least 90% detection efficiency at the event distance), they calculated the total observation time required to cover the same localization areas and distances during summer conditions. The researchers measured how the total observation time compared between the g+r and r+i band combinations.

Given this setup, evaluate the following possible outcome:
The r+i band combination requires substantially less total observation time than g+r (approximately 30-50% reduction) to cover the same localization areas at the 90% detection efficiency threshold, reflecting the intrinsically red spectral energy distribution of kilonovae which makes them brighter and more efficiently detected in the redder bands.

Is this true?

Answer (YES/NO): NO